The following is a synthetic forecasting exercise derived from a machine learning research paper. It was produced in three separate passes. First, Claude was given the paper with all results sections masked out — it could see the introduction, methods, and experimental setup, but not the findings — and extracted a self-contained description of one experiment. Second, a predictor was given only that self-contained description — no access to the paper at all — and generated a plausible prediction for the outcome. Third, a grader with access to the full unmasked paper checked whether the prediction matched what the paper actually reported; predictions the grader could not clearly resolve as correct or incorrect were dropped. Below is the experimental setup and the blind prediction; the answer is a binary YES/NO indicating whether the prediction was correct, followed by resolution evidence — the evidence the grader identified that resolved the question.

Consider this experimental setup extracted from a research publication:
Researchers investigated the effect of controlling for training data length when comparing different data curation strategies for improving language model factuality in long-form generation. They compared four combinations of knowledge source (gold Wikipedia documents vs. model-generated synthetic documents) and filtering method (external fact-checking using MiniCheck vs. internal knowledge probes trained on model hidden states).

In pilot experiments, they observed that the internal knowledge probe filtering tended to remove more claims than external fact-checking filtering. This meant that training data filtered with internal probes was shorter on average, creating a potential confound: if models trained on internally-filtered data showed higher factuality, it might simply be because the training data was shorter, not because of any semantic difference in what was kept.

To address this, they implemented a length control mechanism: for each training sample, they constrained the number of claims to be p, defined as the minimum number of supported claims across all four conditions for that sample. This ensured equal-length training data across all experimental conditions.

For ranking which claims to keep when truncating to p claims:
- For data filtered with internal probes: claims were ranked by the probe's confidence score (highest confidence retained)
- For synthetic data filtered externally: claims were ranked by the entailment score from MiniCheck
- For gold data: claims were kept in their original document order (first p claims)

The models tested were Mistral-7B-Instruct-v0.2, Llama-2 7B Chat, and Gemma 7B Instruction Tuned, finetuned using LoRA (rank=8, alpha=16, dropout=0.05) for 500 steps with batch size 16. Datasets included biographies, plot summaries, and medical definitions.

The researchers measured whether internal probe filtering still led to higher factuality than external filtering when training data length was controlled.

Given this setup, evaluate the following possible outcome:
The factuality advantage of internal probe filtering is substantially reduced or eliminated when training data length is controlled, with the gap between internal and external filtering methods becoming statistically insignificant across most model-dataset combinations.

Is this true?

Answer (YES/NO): NO